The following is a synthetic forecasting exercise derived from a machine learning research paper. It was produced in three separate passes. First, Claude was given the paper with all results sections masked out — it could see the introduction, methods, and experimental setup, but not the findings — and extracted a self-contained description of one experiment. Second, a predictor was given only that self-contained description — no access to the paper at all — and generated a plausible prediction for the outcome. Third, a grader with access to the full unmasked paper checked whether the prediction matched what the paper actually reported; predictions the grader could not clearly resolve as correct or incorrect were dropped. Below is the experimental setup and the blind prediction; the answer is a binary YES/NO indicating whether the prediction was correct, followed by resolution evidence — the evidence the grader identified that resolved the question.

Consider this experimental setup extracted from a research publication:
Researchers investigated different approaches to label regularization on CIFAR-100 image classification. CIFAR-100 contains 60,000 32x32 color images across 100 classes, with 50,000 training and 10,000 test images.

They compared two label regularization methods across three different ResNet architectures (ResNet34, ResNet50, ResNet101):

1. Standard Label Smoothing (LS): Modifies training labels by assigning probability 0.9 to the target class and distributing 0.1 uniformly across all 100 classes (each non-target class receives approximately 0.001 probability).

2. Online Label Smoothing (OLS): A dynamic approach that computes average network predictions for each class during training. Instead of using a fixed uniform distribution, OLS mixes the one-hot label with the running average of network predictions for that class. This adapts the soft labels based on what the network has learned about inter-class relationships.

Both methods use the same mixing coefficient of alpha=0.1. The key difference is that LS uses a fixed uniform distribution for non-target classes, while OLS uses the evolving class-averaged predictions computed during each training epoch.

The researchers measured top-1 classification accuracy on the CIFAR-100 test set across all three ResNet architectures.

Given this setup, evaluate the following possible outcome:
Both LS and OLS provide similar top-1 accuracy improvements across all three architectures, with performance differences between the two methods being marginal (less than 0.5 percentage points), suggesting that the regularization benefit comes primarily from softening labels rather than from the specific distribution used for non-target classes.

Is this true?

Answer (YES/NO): NO